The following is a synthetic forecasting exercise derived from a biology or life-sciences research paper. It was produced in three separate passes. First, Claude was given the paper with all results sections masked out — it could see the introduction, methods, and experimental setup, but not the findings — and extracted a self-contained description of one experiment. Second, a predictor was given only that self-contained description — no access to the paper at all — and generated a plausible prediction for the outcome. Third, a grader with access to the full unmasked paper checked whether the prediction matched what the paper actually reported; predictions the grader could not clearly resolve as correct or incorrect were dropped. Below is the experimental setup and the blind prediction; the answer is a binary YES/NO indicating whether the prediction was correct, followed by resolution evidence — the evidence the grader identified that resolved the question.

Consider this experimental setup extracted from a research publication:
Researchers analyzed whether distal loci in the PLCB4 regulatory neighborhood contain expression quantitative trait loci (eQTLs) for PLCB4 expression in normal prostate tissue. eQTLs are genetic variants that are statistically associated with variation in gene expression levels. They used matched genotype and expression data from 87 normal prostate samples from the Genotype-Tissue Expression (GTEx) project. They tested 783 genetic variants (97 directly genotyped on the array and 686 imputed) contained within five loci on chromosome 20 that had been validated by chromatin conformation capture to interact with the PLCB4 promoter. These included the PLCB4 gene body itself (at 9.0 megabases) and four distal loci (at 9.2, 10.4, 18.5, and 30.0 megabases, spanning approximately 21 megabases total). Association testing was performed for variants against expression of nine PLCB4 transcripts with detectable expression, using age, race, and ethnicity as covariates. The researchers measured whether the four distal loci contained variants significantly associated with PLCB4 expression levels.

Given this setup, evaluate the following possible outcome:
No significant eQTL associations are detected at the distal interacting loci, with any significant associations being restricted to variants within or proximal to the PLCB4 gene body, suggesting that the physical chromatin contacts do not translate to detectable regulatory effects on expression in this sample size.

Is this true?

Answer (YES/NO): NO